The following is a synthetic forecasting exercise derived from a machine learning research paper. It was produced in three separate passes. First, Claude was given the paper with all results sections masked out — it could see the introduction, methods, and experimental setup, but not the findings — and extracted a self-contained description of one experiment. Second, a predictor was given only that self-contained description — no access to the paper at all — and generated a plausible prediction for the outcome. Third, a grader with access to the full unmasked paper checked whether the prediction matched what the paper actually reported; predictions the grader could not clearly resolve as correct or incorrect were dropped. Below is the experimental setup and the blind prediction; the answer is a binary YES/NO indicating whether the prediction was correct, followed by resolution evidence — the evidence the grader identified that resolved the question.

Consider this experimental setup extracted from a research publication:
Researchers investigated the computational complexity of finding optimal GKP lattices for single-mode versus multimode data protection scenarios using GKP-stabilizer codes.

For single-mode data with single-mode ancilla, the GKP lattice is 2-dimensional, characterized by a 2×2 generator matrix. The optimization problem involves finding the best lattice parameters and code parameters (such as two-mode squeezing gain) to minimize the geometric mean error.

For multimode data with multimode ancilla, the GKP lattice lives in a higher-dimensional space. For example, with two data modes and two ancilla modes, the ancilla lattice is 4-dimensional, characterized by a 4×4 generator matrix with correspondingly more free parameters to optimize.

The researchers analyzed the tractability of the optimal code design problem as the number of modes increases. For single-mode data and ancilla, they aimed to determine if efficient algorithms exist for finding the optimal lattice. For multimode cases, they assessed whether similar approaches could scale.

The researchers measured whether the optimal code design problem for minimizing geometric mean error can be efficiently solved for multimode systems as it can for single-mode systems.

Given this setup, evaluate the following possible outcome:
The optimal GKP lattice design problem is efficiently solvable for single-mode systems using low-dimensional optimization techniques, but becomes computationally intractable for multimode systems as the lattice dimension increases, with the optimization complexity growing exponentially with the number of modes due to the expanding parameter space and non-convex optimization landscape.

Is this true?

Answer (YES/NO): NO